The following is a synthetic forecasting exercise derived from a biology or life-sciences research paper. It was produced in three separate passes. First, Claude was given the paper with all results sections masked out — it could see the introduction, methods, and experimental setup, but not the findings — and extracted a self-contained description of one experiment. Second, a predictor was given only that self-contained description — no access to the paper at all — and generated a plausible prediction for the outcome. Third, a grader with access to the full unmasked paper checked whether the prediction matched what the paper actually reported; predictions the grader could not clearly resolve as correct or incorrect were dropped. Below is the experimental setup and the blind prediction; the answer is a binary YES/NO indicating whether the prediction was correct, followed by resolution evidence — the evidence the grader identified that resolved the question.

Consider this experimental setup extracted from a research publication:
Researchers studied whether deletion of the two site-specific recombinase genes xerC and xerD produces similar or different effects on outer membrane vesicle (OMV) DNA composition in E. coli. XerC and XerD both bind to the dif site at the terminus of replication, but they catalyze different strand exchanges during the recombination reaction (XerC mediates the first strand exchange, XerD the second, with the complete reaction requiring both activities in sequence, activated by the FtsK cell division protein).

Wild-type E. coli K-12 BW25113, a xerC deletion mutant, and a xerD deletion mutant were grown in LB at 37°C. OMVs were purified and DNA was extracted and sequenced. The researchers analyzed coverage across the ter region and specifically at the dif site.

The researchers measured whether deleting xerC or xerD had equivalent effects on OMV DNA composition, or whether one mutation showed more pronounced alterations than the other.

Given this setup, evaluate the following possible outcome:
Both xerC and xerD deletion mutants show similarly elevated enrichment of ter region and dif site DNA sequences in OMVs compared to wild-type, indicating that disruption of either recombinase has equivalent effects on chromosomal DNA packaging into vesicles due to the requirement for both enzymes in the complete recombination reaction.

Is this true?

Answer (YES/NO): NO